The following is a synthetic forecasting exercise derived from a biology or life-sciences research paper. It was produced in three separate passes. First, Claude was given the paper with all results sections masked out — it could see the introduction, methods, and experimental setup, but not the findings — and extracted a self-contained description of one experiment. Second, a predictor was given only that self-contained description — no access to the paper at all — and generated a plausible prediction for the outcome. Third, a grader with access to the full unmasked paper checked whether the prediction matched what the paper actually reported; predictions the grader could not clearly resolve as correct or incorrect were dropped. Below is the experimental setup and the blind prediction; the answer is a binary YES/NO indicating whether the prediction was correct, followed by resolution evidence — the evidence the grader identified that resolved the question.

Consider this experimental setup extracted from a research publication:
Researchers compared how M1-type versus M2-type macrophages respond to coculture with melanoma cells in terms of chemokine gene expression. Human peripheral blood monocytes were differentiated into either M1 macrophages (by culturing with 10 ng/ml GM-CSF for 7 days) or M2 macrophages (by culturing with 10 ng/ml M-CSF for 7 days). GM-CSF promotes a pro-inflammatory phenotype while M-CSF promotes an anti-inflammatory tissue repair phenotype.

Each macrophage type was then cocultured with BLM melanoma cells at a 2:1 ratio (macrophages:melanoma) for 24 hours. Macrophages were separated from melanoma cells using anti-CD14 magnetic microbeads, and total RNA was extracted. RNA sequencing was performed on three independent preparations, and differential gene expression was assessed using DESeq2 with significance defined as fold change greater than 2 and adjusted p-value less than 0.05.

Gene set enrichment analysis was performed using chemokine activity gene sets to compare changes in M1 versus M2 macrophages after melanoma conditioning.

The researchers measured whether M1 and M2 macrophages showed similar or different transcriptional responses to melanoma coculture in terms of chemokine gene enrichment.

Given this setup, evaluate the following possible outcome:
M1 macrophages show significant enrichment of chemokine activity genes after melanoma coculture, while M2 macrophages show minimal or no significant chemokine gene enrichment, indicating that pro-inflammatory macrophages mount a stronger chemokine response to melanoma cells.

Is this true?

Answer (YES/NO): NO